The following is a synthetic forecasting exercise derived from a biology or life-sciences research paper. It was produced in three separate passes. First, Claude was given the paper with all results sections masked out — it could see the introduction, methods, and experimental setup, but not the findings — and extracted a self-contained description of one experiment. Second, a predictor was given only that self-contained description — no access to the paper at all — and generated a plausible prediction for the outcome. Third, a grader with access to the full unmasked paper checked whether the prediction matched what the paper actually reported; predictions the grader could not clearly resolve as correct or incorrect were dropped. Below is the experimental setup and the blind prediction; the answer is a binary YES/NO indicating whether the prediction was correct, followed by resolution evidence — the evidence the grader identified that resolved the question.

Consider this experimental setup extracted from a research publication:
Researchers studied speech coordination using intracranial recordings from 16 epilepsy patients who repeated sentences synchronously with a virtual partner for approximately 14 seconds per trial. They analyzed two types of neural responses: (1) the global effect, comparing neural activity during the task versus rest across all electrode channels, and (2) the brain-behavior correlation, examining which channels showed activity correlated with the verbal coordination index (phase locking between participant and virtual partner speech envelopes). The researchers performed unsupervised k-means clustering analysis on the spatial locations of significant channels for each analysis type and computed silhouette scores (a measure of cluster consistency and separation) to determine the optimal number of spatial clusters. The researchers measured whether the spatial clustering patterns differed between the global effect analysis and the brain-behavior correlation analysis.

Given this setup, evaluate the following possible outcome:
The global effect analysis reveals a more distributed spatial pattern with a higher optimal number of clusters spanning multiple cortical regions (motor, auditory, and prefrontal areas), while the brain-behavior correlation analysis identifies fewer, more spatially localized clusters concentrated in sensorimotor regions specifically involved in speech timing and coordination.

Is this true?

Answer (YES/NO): NO